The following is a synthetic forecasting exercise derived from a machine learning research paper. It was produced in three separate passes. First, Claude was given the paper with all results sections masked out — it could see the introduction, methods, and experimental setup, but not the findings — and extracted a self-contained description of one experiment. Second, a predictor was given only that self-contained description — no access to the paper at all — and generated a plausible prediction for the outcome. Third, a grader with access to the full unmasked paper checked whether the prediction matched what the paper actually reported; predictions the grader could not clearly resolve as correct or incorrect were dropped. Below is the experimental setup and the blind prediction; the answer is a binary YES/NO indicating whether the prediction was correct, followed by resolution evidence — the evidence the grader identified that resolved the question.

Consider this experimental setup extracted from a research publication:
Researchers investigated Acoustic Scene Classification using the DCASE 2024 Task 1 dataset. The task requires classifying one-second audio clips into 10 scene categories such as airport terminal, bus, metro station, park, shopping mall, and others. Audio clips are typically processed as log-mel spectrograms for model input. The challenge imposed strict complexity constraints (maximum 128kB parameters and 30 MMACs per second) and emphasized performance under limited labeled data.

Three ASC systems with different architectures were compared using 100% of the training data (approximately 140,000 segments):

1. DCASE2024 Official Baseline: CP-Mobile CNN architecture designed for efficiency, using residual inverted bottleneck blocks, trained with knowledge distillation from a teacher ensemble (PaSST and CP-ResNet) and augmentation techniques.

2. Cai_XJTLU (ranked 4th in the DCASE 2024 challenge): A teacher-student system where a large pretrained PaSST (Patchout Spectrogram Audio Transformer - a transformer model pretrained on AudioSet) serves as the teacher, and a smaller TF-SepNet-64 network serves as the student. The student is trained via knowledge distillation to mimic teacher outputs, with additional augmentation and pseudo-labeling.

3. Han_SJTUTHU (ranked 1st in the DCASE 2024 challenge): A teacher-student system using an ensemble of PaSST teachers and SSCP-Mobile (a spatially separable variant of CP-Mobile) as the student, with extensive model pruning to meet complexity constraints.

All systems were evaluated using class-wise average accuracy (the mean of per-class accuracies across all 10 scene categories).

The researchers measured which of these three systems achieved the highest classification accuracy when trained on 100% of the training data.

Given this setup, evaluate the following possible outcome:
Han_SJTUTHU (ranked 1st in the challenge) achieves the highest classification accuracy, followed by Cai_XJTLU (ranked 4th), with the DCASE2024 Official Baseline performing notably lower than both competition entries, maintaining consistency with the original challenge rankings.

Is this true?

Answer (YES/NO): NO